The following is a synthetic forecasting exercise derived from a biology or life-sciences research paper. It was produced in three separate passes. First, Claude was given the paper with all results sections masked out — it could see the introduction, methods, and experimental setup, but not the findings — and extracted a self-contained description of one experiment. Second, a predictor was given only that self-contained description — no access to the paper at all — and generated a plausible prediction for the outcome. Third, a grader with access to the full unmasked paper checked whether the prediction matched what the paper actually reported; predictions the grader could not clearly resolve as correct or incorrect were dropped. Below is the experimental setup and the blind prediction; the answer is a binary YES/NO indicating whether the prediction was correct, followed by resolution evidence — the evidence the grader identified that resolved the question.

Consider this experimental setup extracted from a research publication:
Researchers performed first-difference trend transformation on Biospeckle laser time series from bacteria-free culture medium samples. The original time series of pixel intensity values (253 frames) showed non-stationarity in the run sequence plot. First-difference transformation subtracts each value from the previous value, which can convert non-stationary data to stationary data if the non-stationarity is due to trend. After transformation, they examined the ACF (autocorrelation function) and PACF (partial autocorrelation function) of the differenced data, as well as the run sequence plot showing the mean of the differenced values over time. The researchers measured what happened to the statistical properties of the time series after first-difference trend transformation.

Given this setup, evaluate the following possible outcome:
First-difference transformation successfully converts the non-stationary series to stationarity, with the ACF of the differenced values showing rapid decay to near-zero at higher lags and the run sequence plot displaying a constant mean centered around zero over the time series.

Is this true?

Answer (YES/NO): YES